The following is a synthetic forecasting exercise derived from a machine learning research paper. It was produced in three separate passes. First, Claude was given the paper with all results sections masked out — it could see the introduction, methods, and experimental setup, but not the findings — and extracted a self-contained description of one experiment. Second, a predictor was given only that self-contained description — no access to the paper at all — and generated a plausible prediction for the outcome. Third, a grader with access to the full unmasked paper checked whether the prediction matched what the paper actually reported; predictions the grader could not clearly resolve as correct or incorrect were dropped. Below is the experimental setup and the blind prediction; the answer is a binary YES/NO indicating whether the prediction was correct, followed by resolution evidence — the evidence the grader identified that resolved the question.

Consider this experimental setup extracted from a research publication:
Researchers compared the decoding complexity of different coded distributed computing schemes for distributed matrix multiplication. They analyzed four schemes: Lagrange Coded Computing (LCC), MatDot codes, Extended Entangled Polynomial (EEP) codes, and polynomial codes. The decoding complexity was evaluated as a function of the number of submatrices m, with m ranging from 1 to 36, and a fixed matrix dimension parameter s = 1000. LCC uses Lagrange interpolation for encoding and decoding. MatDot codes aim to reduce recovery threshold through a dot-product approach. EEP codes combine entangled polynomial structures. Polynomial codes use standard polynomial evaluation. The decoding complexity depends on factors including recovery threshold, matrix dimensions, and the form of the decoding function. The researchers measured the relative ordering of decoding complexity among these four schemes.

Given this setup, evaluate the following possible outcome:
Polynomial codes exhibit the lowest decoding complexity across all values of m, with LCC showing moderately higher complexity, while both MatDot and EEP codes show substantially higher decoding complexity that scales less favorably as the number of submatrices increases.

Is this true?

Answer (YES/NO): NO